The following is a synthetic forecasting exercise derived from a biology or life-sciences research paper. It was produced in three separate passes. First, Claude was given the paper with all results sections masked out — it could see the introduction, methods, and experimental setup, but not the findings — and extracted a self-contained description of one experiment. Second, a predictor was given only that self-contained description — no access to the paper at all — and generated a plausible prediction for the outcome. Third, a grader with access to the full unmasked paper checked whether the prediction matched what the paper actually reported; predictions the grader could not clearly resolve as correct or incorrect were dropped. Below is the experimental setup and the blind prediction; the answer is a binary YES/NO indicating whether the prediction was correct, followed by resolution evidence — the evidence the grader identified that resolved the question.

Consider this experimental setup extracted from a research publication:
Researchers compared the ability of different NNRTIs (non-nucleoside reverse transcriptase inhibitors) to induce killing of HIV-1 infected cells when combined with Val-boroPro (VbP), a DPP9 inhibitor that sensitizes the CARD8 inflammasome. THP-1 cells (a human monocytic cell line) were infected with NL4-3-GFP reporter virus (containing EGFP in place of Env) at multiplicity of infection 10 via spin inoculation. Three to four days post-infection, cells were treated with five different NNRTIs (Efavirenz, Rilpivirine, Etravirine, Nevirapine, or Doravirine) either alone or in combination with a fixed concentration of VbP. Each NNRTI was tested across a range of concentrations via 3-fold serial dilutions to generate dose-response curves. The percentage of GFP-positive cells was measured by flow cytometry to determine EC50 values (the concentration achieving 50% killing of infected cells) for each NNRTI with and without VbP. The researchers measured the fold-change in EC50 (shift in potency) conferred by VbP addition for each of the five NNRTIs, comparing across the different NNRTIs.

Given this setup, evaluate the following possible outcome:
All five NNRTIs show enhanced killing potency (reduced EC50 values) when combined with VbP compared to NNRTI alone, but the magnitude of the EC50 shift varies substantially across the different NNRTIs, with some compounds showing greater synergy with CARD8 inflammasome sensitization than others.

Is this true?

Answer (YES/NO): NO